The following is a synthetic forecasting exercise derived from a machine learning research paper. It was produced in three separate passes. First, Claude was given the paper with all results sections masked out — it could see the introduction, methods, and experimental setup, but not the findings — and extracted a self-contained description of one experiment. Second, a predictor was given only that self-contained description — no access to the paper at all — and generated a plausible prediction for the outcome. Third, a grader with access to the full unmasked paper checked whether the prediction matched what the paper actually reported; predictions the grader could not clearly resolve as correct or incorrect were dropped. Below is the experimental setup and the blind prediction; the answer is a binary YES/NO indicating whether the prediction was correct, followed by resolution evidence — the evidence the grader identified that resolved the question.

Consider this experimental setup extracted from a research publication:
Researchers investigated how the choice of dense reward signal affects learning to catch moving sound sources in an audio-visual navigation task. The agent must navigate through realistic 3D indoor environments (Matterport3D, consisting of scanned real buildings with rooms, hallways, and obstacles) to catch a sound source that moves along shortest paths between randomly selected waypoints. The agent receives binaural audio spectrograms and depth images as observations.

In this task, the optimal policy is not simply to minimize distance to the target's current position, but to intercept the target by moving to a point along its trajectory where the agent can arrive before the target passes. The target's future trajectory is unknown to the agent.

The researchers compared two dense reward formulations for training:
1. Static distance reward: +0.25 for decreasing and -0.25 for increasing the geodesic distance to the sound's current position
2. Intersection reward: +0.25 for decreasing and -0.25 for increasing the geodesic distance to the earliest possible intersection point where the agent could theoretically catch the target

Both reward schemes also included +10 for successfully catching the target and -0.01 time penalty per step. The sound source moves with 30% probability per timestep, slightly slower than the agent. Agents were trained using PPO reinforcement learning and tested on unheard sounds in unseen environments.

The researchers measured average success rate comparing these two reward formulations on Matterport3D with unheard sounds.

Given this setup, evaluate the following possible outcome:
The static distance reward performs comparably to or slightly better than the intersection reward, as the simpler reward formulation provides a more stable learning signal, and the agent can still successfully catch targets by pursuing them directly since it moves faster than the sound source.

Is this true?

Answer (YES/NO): YES